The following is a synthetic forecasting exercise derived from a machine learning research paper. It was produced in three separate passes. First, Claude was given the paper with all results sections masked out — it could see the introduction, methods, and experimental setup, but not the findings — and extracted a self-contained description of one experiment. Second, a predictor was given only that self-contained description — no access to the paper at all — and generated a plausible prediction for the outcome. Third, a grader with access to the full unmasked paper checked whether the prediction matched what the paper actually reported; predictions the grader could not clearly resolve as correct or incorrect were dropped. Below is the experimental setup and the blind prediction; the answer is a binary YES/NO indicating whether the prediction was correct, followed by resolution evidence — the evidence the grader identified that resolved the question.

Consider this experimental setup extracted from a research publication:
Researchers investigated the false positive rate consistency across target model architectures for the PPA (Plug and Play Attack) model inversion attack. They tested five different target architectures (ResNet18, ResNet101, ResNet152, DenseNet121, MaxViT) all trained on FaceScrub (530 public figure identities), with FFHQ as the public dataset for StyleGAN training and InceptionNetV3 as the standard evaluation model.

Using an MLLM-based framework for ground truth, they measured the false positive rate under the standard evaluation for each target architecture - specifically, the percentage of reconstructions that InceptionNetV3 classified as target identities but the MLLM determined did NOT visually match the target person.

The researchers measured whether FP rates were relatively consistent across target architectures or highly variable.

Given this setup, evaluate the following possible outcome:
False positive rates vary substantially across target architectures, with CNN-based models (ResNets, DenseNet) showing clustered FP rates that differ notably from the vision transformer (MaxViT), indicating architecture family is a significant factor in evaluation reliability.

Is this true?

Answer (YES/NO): NO